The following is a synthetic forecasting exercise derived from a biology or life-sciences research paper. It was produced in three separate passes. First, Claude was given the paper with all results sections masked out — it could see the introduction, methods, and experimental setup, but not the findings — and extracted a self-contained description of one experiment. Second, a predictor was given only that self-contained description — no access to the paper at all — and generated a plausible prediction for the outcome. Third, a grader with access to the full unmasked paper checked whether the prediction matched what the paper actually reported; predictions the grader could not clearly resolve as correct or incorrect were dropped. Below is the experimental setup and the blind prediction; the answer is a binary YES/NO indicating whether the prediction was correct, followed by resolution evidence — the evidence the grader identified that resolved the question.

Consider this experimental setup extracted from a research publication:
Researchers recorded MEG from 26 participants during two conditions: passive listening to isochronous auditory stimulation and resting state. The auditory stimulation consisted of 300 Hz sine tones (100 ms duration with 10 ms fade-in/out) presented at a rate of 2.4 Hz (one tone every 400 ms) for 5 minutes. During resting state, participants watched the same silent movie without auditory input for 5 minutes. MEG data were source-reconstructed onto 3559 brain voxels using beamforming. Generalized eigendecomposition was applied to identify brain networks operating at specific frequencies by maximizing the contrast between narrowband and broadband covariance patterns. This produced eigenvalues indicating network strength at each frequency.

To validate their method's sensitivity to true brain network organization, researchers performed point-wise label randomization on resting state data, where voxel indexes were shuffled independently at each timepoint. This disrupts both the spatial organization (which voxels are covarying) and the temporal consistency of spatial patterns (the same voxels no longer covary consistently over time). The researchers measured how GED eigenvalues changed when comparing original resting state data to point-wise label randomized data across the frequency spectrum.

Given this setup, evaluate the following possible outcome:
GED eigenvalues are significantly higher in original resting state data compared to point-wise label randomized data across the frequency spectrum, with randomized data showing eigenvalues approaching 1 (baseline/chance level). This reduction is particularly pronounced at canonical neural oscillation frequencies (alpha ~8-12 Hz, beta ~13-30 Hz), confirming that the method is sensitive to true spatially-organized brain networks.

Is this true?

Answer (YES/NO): NO